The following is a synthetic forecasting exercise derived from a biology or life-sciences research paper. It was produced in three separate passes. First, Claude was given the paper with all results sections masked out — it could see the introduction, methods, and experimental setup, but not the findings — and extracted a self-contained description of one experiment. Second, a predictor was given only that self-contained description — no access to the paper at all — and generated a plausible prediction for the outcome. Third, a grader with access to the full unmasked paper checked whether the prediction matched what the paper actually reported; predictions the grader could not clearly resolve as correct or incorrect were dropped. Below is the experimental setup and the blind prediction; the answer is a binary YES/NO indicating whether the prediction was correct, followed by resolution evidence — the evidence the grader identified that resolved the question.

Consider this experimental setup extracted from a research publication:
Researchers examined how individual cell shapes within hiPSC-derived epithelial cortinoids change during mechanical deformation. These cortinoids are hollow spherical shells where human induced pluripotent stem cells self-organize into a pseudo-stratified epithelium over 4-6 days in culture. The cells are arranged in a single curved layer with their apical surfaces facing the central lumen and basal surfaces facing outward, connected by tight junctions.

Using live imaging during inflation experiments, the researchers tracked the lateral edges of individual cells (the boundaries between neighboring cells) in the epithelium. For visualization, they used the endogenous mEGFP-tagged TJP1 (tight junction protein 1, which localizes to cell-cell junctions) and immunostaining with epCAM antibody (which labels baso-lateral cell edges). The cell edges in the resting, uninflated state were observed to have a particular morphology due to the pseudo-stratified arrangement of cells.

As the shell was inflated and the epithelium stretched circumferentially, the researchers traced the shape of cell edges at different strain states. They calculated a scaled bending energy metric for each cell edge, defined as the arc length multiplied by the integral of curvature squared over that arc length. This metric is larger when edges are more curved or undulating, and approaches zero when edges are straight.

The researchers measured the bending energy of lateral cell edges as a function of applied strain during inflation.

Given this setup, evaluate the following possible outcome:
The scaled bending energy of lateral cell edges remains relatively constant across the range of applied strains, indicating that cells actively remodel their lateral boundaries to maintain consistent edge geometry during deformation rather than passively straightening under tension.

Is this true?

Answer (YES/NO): NO